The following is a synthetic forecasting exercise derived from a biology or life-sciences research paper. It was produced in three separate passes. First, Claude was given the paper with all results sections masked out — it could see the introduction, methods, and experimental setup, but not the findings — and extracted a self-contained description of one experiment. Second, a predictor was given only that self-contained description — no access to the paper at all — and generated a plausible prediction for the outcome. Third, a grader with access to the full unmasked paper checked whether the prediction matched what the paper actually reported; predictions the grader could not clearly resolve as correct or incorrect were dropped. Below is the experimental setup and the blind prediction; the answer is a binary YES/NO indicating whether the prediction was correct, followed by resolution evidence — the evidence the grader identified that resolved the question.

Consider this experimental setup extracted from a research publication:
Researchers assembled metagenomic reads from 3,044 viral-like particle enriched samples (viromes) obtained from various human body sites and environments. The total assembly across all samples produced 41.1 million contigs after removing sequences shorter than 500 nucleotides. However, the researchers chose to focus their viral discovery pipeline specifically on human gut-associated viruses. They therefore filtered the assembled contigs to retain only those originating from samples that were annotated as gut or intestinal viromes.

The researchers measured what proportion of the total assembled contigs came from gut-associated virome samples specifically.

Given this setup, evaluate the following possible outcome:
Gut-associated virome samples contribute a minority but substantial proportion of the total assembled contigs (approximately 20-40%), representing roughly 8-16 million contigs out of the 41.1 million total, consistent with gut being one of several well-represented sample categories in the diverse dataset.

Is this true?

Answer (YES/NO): NO